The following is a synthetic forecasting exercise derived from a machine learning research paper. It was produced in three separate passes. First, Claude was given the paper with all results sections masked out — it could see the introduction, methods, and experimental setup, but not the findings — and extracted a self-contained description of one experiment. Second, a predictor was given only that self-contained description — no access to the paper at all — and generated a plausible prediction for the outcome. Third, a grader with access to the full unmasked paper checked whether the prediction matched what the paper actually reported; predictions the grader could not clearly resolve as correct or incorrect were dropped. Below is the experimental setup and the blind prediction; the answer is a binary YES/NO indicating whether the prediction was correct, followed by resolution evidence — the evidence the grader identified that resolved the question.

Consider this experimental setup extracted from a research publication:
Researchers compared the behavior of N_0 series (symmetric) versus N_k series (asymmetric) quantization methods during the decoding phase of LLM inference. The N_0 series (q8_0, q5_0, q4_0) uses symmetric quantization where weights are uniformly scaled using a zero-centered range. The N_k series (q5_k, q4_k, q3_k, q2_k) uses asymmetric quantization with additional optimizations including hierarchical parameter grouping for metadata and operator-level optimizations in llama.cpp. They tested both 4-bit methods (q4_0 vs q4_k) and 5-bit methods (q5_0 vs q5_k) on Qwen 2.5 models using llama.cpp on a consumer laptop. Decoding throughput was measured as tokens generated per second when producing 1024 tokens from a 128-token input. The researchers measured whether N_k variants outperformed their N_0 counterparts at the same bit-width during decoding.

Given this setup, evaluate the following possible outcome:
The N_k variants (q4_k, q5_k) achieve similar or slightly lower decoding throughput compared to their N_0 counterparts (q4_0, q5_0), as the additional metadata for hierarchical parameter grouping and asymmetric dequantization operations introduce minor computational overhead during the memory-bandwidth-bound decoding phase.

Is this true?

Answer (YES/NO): NO